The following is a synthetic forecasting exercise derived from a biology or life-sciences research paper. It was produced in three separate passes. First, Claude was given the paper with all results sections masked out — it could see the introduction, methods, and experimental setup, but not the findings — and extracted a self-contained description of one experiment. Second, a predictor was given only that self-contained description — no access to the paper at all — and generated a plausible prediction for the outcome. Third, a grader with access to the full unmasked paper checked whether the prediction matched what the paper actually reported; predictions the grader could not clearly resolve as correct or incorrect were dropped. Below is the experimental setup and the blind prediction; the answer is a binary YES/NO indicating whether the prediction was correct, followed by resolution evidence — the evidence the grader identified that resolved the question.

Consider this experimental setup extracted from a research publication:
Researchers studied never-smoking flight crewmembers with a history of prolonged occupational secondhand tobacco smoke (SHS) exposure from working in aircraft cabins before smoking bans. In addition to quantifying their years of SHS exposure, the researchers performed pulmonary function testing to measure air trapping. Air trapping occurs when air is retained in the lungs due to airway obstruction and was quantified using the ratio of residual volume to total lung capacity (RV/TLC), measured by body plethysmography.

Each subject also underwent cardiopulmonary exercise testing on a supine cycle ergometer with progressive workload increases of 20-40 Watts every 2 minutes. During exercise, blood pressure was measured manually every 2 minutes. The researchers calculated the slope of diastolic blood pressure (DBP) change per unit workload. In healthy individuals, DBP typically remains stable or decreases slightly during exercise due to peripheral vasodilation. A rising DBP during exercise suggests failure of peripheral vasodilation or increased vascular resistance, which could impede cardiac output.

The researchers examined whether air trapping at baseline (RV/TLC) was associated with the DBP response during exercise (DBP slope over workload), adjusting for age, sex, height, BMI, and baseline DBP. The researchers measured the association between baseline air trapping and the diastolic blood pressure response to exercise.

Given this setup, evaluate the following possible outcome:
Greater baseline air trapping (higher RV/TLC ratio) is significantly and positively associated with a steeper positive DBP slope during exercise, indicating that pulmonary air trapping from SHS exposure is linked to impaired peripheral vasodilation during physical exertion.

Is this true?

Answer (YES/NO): NO